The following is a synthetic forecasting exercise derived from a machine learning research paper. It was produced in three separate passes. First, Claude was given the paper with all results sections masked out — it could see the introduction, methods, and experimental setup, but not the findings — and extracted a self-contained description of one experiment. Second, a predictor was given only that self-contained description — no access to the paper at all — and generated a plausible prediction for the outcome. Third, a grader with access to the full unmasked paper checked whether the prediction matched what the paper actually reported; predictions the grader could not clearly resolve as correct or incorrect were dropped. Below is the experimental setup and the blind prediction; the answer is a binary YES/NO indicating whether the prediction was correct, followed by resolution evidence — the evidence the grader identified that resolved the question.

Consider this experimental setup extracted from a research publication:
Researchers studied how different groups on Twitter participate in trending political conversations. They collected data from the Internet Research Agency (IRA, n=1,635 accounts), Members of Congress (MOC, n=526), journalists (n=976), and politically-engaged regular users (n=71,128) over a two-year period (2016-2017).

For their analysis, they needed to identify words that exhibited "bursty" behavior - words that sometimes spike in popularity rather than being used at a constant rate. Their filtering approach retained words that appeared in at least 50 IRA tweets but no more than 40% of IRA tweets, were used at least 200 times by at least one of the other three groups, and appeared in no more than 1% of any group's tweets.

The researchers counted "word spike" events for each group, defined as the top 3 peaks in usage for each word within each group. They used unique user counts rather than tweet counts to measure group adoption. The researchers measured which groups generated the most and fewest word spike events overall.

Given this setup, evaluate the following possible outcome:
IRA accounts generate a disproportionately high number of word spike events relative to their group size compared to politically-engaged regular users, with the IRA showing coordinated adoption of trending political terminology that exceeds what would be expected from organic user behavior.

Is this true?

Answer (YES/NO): NO